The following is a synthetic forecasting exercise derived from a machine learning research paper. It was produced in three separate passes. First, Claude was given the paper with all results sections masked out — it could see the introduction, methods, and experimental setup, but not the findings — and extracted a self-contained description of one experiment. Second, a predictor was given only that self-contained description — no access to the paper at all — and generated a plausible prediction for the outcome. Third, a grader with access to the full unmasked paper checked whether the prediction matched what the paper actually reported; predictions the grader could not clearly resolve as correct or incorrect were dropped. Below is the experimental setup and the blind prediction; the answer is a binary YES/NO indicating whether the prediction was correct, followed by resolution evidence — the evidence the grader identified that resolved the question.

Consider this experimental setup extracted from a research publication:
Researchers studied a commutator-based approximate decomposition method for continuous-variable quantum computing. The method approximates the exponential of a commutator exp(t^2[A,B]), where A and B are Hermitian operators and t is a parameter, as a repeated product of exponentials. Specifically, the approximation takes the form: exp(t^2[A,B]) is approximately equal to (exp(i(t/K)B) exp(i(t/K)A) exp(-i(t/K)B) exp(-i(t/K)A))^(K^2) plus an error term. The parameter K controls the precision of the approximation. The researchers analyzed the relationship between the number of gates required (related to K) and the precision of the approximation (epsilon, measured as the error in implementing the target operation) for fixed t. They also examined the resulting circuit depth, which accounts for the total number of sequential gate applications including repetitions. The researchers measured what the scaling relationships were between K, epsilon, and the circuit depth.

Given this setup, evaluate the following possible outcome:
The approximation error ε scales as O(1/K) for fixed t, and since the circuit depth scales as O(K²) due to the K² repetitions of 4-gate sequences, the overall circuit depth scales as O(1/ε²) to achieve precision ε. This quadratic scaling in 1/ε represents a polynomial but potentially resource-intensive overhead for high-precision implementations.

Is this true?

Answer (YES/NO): YES